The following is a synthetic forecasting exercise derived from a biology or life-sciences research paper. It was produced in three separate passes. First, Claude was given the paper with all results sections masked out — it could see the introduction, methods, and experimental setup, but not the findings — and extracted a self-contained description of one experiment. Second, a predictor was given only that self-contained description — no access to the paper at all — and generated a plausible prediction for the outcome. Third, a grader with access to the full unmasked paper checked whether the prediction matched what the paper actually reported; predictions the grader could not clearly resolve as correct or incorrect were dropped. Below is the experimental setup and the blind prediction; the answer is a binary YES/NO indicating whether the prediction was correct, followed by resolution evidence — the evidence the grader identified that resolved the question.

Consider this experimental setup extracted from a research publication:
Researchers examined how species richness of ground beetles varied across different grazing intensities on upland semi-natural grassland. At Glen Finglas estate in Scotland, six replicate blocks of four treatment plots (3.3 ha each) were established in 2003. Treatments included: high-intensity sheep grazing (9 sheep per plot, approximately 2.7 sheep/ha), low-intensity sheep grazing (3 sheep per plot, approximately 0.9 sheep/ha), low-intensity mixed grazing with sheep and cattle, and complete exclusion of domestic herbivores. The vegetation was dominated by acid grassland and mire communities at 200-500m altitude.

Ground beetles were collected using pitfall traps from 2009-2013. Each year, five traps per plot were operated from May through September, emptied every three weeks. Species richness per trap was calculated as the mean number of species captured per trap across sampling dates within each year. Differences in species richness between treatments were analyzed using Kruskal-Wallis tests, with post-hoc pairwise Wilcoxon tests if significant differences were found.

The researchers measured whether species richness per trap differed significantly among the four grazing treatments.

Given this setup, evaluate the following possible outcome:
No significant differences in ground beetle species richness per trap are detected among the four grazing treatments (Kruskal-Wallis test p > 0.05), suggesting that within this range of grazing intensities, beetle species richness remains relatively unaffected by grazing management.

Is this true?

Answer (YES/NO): NO